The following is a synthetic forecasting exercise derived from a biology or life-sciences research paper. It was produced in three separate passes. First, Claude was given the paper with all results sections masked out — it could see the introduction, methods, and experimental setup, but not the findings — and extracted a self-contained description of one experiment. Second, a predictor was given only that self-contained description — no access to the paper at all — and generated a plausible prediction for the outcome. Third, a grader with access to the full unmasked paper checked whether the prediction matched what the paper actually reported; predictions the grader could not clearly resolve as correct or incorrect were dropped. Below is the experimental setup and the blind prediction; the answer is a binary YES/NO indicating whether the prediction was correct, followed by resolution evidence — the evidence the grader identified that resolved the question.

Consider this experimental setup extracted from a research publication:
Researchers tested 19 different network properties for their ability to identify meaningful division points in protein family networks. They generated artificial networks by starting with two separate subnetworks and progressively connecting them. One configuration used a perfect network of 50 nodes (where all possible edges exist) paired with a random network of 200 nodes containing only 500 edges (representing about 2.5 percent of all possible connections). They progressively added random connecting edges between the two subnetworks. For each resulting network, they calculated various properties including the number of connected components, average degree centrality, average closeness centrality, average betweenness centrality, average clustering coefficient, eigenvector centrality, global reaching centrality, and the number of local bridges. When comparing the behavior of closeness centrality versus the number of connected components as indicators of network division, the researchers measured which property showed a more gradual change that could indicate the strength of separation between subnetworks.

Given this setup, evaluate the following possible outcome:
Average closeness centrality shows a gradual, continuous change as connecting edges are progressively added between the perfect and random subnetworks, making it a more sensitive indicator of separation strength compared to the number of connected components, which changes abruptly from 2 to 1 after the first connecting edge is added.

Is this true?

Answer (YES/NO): NO